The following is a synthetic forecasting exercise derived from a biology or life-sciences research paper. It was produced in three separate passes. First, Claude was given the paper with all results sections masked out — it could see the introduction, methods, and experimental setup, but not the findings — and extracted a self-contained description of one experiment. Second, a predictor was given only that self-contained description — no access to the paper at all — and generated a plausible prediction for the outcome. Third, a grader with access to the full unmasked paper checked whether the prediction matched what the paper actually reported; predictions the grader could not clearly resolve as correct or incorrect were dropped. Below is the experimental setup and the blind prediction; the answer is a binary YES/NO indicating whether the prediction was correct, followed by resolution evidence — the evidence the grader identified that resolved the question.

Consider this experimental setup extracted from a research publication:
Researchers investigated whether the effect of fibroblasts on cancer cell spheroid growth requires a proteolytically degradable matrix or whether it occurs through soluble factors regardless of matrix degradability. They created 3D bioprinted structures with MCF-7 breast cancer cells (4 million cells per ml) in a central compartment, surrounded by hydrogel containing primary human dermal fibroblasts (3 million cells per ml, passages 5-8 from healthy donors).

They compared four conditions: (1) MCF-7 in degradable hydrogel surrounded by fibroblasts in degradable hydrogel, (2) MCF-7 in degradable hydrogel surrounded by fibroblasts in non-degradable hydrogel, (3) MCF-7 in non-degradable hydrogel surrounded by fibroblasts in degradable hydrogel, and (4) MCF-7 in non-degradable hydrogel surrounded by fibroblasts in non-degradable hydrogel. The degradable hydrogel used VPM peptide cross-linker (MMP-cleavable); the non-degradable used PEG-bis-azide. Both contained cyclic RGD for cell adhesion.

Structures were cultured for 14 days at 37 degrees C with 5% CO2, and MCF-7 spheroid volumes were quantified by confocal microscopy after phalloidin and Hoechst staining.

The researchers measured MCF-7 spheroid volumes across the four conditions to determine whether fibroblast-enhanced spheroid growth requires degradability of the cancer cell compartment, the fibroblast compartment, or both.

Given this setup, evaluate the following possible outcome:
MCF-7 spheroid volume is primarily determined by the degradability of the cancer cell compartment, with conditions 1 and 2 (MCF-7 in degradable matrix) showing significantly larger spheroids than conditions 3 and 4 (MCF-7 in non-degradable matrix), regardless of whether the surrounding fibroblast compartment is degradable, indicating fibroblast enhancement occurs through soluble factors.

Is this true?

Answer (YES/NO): NO